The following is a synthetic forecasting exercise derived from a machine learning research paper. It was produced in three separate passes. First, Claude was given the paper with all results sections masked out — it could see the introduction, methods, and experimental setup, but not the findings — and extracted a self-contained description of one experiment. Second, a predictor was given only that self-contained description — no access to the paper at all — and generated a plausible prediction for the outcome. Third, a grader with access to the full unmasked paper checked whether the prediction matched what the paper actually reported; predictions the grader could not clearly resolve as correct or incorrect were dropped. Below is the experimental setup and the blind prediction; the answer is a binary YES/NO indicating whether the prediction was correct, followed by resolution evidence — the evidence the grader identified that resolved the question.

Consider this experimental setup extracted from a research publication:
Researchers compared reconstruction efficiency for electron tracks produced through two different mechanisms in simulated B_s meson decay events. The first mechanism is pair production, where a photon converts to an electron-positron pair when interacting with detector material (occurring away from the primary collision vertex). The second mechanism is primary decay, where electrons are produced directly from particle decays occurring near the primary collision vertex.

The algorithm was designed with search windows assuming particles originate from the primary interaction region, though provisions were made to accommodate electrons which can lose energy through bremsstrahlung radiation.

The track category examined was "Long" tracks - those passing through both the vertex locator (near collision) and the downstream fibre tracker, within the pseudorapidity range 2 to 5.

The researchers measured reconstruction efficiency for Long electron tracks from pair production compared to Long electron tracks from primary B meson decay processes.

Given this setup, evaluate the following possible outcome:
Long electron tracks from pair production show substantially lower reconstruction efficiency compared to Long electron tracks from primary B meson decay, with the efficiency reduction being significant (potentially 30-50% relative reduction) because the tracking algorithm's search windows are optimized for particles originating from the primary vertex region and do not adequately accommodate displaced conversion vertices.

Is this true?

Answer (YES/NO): NO